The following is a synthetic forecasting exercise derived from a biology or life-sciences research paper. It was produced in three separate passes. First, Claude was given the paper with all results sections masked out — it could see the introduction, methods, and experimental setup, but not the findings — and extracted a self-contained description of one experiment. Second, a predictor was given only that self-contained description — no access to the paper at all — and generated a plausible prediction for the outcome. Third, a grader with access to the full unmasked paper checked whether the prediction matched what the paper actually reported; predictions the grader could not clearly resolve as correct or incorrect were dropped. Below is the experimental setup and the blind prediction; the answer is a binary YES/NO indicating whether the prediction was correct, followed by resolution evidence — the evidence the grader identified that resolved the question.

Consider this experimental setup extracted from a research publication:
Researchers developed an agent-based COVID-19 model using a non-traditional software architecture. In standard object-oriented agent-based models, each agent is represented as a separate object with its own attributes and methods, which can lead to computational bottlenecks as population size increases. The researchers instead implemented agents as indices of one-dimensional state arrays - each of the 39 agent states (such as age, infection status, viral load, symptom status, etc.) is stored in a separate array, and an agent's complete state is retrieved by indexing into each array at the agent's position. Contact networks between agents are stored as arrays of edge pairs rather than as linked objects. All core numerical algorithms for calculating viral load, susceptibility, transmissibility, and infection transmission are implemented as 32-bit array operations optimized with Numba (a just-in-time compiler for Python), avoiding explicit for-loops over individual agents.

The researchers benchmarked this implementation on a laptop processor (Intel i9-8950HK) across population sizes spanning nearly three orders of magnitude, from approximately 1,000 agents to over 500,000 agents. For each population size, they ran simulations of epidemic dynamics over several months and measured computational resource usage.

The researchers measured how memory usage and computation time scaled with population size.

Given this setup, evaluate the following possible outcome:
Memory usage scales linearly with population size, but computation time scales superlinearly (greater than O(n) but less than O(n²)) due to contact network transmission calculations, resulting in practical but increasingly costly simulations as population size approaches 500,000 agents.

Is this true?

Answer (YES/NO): NO